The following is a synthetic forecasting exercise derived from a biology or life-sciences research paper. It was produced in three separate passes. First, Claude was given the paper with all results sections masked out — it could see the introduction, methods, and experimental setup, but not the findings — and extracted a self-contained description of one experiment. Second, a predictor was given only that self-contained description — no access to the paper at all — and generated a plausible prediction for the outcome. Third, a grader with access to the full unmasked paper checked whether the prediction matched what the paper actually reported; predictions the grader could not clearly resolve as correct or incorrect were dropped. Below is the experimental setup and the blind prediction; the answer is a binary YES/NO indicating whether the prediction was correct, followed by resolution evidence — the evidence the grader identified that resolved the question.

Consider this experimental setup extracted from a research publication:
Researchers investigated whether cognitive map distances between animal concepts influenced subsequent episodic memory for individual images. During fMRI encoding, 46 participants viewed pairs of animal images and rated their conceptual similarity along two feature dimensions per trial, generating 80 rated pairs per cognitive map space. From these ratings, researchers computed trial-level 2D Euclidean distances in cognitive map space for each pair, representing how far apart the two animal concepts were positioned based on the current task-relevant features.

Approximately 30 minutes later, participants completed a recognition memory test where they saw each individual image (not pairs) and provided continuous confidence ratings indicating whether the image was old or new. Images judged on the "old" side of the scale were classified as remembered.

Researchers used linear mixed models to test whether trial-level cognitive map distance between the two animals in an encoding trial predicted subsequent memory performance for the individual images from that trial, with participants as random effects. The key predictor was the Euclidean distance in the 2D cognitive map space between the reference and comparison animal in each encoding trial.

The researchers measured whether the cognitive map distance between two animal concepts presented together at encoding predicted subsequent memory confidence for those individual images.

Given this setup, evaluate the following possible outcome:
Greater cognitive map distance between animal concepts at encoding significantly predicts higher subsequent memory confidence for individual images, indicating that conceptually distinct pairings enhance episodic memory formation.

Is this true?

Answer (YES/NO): YES